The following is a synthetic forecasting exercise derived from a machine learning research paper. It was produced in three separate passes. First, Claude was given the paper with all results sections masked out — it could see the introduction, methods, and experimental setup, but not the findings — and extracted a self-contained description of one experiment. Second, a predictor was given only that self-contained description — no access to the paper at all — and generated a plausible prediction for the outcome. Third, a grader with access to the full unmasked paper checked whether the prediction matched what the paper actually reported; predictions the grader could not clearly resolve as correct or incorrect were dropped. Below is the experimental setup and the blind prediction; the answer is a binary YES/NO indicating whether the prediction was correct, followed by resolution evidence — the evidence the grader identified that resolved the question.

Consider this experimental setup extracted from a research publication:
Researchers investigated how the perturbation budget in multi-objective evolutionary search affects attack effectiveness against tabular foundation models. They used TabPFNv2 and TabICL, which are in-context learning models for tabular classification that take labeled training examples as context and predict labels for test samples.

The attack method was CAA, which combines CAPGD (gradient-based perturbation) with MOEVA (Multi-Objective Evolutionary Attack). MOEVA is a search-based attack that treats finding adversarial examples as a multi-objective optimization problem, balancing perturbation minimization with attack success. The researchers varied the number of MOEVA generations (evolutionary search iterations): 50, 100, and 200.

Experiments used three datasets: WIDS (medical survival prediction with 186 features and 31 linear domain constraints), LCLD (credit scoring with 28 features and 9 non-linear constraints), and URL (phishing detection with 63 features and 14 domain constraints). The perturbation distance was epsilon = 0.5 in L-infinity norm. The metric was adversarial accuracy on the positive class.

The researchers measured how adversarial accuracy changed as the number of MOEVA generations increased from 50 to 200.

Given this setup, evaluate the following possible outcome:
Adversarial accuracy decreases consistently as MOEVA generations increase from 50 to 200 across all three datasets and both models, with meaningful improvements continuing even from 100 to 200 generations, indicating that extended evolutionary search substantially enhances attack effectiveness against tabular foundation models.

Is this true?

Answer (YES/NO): NO